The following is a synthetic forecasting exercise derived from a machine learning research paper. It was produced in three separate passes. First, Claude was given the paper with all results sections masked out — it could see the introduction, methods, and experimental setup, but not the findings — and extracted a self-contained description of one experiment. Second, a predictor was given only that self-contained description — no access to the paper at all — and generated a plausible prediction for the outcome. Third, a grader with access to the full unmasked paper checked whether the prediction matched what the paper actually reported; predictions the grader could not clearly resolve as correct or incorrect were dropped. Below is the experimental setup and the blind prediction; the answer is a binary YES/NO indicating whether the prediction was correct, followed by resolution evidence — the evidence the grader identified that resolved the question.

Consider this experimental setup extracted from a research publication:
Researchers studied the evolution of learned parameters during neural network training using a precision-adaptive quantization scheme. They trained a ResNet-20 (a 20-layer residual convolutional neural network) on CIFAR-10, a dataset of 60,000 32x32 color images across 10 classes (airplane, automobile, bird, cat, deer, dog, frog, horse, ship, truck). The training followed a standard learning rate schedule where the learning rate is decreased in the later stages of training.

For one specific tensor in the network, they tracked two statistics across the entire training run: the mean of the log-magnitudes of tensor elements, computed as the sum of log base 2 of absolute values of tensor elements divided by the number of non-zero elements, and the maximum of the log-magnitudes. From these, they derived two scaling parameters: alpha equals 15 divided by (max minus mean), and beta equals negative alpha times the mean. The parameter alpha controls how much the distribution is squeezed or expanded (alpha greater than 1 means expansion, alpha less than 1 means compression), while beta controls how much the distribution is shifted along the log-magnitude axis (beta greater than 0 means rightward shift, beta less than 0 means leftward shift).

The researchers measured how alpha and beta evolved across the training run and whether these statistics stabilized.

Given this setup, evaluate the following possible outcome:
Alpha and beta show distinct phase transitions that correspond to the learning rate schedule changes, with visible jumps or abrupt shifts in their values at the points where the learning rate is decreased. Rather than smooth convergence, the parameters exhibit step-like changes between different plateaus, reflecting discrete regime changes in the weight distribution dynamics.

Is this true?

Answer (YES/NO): NO